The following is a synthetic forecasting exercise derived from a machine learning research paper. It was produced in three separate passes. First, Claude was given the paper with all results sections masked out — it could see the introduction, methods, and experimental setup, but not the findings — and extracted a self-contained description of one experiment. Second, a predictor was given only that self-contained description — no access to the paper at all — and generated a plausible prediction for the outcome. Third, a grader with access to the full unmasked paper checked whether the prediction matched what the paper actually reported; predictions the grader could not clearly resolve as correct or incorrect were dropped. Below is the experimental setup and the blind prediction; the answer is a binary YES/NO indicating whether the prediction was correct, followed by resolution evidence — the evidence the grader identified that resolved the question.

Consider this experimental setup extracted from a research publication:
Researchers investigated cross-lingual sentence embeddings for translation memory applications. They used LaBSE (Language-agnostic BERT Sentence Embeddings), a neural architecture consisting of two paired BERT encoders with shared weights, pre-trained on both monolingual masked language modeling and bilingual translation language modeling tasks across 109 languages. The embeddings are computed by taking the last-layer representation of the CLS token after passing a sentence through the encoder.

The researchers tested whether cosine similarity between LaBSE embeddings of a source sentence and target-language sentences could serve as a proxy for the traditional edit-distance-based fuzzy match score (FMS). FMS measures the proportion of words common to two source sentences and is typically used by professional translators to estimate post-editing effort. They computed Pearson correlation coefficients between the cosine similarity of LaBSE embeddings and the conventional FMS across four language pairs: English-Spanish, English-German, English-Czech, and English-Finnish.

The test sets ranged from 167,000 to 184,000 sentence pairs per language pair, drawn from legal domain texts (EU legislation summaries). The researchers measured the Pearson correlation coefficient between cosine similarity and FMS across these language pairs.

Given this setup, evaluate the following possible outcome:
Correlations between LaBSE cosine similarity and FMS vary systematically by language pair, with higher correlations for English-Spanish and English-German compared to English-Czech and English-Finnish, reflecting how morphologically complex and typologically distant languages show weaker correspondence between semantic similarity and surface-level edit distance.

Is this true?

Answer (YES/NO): NO